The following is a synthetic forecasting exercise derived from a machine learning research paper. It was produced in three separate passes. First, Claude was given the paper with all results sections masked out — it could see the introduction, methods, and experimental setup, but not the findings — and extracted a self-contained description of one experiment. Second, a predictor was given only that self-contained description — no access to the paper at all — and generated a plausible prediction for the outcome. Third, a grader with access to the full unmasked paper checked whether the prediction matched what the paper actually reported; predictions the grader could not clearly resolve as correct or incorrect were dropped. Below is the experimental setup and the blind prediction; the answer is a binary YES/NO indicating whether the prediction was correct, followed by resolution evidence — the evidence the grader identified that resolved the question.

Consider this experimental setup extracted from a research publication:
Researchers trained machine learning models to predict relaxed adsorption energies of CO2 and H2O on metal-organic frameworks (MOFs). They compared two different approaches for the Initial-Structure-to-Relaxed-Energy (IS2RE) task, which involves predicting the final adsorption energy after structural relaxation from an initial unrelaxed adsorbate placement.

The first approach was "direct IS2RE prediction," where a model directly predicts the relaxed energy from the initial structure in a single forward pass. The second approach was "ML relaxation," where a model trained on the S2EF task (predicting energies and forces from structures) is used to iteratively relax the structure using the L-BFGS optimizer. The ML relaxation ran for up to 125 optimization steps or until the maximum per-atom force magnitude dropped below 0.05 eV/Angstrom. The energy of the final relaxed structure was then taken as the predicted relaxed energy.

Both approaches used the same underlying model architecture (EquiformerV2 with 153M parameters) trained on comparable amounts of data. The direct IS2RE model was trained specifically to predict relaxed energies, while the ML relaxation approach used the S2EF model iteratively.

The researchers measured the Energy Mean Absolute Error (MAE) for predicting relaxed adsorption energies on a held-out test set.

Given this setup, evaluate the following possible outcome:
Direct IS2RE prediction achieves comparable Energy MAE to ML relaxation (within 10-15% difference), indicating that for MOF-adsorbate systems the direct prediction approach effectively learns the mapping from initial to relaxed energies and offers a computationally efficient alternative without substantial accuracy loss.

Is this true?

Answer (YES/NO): YES